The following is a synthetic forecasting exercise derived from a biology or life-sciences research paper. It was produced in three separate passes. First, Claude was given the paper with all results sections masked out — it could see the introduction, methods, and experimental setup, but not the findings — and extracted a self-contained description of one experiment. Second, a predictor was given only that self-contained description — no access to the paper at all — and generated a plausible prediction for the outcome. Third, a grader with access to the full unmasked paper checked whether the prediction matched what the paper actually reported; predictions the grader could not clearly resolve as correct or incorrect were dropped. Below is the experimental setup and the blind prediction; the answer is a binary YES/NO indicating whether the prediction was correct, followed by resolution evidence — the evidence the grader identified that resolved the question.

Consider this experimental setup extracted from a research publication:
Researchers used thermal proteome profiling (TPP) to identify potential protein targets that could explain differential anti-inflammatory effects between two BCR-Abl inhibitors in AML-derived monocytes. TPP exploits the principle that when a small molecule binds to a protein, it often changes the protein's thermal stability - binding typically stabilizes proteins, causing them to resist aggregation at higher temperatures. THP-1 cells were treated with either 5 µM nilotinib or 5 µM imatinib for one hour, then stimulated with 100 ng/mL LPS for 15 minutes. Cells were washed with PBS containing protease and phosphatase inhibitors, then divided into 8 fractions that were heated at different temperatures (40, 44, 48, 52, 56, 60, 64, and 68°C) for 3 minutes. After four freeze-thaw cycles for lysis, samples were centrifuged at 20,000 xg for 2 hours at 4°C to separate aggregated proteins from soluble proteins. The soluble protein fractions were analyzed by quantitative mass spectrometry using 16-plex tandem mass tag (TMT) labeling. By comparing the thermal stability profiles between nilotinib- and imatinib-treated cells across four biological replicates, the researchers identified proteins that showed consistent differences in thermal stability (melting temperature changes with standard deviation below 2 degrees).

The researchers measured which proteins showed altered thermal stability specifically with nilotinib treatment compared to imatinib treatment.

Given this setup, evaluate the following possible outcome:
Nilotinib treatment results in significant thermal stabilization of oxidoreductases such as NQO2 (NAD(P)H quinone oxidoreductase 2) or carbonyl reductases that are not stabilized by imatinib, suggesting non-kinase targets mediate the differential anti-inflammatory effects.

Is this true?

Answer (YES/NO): NO